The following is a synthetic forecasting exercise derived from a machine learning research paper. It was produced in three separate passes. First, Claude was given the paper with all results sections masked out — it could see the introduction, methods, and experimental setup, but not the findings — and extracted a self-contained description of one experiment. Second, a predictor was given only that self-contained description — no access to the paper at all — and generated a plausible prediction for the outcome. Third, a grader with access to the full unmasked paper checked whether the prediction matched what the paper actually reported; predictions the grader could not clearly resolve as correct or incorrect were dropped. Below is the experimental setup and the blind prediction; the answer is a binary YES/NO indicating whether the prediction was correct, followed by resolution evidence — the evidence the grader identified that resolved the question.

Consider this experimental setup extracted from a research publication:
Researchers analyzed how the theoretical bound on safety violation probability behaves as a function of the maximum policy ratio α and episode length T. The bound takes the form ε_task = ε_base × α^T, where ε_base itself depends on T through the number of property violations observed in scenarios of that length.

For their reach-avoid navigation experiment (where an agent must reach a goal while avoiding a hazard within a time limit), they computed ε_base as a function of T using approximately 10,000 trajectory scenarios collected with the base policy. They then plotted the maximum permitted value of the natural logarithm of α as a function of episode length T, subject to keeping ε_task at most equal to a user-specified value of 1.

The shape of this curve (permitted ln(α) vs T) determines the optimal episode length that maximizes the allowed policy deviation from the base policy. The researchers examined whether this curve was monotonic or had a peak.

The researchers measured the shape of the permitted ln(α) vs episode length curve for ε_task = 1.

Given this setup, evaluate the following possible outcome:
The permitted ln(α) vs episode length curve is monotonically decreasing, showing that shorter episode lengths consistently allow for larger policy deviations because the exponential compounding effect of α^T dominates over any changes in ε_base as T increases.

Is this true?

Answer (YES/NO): NO